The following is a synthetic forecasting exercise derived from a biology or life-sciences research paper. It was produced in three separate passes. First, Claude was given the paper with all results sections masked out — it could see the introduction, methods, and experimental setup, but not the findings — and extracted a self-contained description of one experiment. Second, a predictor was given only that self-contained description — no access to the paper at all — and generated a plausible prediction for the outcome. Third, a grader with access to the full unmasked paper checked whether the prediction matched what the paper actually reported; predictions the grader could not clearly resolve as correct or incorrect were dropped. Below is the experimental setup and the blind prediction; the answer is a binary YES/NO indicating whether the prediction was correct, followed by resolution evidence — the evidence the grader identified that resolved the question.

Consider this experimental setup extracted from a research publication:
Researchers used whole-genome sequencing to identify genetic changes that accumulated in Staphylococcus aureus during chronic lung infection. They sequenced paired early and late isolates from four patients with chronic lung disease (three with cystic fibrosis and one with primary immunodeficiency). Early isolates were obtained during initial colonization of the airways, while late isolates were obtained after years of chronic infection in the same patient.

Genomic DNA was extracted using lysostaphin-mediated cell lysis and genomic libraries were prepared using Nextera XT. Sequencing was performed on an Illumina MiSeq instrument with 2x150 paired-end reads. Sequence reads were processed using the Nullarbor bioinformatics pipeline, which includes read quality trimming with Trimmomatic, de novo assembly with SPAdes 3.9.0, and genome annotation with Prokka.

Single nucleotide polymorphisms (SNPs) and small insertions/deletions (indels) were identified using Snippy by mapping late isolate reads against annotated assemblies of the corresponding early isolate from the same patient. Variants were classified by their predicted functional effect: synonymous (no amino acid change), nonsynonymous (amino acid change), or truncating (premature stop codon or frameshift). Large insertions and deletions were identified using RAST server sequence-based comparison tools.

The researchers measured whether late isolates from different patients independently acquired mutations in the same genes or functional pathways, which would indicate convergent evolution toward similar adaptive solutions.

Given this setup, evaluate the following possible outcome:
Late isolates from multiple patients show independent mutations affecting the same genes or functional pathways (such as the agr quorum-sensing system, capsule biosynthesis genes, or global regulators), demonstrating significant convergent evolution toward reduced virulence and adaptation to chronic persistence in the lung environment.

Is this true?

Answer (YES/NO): YES